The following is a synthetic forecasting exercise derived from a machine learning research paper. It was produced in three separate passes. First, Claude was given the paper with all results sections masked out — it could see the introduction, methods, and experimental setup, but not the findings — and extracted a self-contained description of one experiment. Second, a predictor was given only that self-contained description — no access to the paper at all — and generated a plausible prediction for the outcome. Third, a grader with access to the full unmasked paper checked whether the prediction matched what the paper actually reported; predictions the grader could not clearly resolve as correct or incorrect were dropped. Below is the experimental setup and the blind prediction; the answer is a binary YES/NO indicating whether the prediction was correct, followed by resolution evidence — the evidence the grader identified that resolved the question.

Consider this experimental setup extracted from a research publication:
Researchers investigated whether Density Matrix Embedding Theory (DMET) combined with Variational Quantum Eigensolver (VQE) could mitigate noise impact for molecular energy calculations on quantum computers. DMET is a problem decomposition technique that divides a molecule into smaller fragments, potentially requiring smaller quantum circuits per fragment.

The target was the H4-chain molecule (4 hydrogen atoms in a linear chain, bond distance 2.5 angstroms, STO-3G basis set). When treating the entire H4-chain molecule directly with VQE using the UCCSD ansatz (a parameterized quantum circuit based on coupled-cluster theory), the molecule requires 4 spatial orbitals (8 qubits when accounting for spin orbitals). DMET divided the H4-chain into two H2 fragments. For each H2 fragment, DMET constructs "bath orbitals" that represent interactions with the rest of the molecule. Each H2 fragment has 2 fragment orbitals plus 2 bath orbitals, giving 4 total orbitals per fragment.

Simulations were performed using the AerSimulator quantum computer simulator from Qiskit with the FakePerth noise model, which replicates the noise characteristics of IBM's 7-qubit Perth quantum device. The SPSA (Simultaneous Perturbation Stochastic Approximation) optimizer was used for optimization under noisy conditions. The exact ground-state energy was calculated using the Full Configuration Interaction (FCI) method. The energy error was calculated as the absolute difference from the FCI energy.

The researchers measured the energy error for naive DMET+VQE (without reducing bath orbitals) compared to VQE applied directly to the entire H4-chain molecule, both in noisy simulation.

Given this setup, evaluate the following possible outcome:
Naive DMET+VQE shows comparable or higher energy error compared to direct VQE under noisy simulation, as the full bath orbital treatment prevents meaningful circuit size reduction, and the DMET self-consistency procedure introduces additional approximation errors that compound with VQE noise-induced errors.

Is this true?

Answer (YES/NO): YES